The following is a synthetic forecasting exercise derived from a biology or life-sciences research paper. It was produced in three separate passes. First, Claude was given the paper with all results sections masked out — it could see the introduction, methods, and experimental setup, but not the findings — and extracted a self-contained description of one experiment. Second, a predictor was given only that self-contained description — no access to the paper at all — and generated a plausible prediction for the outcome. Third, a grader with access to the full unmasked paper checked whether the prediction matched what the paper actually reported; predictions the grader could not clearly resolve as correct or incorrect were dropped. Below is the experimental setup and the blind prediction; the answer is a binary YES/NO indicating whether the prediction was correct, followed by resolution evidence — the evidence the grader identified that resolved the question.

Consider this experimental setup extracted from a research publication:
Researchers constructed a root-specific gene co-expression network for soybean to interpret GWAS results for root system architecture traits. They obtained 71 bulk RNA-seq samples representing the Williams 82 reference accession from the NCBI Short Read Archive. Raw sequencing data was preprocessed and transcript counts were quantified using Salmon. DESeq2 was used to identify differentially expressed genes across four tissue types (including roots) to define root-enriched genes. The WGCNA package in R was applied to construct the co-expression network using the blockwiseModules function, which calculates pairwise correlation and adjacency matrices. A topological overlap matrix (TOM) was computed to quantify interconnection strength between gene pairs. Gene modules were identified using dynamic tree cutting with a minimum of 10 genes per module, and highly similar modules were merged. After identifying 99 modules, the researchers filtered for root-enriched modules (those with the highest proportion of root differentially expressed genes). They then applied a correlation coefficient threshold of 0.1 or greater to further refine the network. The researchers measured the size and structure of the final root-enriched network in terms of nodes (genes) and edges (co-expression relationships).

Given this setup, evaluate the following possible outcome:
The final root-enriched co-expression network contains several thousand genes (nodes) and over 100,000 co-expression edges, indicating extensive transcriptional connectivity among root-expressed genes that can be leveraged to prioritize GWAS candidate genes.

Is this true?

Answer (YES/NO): YES